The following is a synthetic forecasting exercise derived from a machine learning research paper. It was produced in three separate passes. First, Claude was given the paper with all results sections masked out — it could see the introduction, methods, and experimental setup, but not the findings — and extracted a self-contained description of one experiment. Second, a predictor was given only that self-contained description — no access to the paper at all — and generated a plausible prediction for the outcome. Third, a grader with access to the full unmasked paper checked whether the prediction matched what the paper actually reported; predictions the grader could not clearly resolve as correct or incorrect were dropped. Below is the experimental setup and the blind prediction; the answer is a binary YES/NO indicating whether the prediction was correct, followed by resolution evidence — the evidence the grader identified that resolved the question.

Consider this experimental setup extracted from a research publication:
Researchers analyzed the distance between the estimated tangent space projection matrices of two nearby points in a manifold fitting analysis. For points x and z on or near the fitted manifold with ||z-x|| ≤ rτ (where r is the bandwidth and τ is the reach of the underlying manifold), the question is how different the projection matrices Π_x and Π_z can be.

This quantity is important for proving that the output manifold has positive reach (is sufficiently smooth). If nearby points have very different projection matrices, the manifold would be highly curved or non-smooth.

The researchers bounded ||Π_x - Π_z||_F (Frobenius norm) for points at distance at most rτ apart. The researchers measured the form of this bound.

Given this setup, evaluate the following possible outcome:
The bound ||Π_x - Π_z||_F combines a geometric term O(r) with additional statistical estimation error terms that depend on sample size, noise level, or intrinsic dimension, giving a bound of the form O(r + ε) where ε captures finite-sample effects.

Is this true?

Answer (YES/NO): NO